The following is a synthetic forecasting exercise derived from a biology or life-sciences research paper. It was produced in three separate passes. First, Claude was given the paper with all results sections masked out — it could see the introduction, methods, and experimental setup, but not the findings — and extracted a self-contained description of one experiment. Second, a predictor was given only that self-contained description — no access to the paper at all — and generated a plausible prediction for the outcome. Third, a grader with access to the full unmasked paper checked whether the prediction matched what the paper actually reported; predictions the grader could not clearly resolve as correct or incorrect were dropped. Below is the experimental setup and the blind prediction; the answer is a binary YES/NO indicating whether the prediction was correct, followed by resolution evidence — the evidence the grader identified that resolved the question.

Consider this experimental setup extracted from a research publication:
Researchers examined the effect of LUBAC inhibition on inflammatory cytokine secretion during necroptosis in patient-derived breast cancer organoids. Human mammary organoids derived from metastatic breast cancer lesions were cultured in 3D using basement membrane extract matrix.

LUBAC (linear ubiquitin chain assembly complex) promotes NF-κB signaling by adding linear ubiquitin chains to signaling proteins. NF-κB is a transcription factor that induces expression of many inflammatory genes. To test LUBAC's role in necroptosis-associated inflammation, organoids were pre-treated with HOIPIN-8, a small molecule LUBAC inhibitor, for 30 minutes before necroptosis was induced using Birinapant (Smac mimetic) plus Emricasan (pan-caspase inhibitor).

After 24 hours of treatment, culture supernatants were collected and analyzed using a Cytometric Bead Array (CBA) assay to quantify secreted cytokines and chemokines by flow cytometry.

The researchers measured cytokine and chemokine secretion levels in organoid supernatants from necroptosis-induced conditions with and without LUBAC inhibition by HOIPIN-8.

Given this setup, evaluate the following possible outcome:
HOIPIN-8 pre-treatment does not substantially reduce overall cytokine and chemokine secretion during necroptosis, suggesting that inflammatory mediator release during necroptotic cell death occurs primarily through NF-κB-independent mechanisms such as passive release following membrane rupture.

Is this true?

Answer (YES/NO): NO